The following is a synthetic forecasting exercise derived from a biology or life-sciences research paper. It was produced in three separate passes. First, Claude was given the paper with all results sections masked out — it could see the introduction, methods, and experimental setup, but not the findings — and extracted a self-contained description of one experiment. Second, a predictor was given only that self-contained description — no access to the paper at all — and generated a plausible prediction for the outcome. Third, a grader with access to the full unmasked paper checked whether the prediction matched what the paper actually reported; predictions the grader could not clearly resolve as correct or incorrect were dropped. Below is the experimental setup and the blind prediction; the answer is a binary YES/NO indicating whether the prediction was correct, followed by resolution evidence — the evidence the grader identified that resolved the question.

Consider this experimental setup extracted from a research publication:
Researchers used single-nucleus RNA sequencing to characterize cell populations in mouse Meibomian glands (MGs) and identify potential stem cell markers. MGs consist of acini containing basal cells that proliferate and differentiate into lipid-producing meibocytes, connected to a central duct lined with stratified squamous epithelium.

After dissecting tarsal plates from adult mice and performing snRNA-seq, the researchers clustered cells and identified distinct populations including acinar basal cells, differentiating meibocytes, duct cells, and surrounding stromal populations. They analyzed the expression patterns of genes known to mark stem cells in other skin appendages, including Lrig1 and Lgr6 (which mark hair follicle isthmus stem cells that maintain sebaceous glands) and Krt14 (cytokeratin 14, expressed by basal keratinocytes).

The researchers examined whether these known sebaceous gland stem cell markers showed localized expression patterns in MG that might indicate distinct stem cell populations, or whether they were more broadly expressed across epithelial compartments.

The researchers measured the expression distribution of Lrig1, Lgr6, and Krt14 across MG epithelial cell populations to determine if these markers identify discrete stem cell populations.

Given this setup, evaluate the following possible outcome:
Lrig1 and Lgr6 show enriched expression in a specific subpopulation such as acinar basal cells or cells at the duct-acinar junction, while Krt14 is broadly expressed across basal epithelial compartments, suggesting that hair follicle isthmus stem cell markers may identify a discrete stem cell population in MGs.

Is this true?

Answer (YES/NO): YES